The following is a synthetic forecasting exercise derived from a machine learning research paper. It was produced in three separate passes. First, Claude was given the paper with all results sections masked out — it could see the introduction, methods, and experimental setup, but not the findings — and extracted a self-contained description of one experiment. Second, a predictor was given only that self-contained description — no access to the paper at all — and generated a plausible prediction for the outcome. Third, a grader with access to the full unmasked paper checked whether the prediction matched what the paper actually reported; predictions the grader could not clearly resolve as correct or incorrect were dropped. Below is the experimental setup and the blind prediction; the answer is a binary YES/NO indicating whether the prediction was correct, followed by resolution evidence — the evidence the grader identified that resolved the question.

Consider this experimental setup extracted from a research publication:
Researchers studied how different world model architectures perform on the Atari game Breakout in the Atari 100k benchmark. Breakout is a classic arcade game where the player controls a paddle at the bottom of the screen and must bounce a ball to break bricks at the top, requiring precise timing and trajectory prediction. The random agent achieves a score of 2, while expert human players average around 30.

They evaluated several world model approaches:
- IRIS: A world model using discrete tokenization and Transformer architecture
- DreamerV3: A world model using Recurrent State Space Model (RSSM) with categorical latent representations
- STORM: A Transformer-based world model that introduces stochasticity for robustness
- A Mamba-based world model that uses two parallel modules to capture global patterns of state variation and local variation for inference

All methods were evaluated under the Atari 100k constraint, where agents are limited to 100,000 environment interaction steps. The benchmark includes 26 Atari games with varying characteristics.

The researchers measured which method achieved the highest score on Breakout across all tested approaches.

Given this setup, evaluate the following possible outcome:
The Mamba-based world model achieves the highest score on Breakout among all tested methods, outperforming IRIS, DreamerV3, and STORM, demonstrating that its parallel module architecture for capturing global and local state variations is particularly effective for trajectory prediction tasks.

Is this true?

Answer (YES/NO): NO